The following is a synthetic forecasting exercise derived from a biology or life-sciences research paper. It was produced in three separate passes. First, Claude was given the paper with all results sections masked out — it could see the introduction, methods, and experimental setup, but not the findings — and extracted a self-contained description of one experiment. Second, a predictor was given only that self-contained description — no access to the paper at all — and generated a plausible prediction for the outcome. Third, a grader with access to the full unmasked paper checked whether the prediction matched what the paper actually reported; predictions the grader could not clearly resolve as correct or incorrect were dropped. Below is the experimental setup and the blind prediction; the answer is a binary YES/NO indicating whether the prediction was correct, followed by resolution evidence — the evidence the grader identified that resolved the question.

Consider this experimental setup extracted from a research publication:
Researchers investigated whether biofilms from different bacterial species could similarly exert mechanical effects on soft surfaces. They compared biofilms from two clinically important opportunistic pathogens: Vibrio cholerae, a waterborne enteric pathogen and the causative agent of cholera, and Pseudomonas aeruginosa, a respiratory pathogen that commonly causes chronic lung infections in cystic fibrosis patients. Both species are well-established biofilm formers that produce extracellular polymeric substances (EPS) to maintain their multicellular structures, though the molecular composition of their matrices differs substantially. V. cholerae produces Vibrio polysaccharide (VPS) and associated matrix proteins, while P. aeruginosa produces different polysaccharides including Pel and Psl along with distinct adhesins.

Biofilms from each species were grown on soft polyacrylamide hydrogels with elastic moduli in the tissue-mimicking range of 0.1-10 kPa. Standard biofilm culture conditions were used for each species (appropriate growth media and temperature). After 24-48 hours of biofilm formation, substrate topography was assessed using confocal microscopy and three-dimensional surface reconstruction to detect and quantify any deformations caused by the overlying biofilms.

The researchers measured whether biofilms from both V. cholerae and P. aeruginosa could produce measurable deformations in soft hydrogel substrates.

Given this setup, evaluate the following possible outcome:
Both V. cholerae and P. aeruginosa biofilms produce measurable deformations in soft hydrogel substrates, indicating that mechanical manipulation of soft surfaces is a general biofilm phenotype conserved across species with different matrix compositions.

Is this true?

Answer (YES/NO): YES